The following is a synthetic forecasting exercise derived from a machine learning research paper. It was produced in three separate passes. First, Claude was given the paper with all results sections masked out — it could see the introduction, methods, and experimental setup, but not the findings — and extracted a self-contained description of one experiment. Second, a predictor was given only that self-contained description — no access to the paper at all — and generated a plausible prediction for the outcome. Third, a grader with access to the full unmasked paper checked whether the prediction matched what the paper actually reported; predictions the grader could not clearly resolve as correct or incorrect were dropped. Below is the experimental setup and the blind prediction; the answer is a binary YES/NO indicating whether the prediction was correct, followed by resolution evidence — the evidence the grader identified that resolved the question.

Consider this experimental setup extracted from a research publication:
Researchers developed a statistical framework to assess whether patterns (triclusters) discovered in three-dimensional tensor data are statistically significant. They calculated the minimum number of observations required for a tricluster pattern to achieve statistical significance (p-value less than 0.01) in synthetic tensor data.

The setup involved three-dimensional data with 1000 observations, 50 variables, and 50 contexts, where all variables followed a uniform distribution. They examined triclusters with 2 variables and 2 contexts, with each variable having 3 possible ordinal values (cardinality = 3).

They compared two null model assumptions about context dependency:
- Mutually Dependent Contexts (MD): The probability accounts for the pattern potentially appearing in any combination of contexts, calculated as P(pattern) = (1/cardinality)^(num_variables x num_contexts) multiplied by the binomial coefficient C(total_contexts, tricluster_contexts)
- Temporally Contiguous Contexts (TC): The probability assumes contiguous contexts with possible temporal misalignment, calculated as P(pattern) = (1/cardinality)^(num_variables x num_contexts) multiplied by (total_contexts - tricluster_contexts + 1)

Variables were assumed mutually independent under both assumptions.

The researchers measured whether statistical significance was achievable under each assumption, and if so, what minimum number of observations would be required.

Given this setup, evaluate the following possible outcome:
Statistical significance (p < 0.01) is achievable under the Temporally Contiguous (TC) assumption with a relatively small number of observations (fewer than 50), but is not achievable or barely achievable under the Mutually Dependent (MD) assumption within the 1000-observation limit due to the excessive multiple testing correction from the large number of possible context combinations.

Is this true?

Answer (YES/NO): NO